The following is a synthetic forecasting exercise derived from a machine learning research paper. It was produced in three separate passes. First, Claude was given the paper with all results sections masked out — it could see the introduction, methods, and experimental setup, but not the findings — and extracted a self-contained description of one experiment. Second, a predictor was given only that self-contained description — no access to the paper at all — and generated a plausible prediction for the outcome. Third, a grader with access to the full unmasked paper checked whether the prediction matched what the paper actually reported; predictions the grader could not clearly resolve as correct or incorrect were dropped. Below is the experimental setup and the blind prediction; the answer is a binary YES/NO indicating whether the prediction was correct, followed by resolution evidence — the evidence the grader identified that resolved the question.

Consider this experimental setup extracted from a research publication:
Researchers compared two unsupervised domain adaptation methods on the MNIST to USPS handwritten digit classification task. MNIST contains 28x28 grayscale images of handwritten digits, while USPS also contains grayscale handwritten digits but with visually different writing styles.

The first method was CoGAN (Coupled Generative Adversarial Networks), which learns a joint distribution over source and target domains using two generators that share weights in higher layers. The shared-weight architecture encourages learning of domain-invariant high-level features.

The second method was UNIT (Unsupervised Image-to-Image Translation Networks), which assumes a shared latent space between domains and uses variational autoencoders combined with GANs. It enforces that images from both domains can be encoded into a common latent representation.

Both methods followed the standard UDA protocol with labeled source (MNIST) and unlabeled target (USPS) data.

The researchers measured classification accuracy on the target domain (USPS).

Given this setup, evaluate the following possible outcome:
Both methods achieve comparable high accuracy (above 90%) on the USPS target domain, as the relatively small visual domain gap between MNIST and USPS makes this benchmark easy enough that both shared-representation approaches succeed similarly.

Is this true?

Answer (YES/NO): NO